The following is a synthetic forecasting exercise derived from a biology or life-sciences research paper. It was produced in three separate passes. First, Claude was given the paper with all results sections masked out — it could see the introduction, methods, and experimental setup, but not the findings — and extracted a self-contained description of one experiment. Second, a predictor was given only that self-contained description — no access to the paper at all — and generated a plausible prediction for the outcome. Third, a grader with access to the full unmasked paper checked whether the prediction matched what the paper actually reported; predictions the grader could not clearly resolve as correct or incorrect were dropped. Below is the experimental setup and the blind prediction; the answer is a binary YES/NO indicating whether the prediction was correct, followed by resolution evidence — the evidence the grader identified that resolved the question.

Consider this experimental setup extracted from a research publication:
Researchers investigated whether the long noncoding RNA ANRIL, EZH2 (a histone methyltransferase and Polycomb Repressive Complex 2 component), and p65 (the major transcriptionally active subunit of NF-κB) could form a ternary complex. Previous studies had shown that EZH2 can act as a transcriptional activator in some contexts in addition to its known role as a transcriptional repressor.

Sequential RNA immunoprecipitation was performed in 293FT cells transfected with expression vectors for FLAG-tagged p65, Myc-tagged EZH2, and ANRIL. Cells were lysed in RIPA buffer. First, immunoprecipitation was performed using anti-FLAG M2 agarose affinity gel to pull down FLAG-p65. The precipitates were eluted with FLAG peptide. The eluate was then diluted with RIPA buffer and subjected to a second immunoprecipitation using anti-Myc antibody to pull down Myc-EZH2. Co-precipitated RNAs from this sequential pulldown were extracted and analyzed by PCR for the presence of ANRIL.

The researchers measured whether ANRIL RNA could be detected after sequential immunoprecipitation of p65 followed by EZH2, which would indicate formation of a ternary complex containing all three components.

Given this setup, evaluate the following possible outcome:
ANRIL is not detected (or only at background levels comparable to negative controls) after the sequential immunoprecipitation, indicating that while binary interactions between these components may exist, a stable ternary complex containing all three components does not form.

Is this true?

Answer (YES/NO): NO